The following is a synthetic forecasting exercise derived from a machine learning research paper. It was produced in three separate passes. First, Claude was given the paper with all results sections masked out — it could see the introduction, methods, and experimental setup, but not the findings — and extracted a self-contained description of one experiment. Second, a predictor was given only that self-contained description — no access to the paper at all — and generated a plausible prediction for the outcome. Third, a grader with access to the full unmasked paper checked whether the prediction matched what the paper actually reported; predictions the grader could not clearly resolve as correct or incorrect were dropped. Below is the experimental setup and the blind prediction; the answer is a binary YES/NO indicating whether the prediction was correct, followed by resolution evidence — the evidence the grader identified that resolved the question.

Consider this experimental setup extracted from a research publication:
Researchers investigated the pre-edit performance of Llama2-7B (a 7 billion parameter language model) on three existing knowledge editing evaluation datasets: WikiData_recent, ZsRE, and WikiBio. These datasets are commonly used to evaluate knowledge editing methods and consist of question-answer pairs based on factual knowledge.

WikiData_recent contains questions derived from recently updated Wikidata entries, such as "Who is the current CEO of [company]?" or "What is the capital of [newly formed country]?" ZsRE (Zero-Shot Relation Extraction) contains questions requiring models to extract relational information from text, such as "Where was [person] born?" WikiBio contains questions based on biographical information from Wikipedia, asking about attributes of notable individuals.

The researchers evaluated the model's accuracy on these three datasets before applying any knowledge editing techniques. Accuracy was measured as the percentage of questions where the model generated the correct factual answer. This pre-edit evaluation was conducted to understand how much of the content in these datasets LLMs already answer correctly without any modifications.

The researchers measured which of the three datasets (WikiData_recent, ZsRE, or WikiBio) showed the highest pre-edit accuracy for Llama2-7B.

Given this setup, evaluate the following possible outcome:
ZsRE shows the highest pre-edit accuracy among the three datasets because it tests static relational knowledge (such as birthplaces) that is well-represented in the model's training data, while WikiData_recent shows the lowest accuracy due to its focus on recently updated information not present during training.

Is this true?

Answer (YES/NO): NO